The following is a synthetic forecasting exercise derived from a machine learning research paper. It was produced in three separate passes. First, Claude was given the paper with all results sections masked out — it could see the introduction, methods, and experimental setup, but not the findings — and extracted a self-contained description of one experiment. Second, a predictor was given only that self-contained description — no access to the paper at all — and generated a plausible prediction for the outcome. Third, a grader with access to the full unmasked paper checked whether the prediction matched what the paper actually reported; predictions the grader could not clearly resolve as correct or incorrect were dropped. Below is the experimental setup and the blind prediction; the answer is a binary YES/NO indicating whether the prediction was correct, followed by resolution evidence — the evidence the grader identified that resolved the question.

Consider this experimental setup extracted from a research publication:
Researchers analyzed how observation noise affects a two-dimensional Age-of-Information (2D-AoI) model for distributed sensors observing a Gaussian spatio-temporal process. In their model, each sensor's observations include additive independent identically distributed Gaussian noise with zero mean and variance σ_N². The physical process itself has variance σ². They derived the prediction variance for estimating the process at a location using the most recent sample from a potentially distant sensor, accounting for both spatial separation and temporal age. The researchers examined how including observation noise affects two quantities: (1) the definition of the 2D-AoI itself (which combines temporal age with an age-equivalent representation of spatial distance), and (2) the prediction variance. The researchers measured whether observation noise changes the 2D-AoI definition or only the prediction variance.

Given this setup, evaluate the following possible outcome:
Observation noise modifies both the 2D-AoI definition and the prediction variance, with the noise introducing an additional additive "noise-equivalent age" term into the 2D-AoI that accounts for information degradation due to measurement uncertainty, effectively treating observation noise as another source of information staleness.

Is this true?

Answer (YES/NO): NO